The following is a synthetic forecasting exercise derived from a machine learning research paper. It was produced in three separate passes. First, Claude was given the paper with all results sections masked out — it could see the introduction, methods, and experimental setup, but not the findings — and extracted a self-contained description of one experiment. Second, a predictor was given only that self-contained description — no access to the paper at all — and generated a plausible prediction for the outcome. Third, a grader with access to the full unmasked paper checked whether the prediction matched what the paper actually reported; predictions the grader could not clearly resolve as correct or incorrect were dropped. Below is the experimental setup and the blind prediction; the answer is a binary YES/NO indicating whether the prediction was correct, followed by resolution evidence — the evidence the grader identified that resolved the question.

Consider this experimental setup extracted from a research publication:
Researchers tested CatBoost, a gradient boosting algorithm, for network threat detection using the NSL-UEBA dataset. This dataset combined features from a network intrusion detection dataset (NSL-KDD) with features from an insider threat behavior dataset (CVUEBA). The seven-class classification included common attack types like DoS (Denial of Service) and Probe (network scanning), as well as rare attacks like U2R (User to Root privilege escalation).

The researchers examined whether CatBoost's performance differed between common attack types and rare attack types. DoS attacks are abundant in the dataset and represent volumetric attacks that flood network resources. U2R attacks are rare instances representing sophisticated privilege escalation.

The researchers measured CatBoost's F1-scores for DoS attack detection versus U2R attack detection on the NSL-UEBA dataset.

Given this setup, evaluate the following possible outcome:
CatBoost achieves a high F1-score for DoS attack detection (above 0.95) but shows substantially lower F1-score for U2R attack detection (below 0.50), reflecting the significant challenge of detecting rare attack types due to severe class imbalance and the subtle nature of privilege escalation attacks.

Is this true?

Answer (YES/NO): YES